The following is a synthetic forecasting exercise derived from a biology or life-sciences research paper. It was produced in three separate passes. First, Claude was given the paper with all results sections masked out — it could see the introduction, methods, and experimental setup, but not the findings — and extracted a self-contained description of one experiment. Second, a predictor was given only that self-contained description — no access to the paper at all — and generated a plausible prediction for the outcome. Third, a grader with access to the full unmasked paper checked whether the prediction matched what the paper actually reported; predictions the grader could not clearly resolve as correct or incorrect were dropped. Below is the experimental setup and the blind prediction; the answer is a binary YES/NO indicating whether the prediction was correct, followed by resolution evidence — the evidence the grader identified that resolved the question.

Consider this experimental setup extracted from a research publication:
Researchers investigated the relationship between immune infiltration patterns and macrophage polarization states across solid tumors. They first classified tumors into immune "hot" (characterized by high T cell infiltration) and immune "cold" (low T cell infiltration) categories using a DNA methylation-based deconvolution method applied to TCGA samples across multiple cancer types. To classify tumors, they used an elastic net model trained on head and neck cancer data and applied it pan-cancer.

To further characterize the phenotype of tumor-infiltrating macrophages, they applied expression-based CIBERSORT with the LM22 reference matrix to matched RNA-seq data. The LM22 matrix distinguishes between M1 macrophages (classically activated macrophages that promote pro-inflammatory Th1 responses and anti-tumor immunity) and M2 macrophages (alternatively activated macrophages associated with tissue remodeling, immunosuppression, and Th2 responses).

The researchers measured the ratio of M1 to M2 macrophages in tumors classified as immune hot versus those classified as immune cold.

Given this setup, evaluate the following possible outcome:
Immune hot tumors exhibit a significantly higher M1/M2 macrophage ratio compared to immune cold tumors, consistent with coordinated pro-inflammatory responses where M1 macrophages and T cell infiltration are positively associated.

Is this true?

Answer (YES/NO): YES